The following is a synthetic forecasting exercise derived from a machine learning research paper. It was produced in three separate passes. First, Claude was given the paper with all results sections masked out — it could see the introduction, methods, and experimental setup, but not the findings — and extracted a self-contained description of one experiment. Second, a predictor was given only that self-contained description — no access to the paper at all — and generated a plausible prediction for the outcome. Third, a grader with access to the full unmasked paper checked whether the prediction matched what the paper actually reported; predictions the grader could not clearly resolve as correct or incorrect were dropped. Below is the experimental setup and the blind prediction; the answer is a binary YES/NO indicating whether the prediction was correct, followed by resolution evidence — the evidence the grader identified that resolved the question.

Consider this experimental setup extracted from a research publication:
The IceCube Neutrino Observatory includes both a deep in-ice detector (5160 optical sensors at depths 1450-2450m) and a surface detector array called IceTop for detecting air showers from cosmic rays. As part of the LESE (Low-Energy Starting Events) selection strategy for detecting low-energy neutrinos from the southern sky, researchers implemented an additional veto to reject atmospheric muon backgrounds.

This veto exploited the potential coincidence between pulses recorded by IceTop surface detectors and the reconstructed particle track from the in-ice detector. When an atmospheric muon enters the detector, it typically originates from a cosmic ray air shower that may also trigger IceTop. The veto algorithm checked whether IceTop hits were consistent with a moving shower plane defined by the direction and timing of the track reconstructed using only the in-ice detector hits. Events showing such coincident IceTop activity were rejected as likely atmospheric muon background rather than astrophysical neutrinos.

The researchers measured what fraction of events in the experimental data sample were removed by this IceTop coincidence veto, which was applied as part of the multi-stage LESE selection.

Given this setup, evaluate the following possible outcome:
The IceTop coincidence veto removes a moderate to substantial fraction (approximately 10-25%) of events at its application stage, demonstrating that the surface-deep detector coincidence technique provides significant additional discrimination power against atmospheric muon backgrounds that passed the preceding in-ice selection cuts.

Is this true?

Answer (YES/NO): NO